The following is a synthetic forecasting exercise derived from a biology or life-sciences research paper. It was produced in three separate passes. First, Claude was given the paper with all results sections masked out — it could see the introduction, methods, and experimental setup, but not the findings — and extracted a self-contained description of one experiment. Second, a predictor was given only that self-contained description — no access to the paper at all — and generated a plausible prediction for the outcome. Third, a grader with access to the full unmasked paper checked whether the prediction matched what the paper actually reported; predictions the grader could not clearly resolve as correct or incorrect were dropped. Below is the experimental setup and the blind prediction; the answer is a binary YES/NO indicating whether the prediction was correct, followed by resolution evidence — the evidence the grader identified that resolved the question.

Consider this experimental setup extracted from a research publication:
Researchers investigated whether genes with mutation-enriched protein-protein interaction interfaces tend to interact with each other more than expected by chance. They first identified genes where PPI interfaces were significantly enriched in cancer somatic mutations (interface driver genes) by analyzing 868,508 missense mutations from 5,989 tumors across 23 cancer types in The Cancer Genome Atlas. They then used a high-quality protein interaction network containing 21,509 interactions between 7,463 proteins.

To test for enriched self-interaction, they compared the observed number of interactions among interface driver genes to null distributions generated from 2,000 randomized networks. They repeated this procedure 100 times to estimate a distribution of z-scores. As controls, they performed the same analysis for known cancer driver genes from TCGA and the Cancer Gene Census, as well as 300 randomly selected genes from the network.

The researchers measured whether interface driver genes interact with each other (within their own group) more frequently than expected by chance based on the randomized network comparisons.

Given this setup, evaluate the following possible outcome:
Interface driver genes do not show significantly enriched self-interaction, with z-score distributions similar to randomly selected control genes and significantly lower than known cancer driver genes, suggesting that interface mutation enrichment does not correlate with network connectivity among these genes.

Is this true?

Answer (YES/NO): NO